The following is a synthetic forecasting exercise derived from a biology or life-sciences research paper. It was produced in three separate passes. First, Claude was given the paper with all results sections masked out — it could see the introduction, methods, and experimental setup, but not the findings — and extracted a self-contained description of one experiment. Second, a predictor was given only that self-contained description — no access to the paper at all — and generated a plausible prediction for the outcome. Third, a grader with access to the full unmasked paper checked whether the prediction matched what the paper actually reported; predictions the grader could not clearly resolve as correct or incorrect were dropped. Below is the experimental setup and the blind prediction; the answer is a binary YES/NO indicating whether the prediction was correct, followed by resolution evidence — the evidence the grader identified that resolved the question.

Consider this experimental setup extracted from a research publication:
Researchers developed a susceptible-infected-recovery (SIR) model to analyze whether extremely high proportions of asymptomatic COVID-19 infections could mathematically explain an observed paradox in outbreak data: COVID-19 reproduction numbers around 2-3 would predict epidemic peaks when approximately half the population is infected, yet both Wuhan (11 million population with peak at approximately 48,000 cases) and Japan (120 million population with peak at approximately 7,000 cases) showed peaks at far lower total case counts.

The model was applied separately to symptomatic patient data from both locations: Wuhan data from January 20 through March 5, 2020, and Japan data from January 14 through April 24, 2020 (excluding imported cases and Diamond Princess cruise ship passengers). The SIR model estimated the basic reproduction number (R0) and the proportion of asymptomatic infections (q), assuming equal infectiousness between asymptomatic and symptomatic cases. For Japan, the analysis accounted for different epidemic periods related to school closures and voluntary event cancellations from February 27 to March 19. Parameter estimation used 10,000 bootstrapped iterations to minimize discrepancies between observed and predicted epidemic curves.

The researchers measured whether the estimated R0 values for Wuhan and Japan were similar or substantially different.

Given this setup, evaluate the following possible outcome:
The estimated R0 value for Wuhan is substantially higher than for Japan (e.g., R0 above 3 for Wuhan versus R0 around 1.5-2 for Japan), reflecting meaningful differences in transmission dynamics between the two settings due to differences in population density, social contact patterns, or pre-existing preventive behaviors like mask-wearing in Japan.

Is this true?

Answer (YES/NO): NO